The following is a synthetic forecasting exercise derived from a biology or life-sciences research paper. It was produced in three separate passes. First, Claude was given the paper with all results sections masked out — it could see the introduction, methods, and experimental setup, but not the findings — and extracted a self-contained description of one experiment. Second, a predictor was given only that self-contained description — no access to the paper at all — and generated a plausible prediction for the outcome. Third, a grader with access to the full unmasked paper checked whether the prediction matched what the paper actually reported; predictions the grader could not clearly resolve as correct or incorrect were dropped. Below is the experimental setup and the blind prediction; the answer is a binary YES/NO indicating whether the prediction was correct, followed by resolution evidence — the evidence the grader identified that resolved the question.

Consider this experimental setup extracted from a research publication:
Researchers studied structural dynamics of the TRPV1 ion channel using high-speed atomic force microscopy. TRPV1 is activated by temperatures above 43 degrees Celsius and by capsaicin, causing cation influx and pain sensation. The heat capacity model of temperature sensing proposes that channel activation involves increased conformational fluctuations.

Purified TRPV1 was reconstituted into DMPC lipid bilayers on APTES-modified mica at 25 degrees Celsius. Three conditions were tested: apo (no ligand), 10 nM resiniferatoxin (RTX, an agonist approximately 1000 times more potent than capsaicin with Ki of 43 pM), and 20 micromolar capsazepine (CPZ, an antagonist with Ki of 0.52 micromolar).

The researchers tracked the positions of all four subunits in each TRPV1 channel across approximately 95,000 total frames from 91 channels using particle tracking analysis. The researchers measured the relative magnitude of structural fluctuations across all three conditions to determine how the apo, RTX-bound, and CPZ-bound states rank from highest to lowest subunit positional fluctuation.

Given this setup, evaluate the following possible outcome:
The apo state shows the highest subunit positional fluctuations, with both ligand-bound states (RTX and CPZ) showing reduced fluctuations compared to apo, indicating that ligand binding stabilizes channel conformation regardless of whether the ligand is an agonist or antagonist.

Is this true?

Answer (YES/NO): NO